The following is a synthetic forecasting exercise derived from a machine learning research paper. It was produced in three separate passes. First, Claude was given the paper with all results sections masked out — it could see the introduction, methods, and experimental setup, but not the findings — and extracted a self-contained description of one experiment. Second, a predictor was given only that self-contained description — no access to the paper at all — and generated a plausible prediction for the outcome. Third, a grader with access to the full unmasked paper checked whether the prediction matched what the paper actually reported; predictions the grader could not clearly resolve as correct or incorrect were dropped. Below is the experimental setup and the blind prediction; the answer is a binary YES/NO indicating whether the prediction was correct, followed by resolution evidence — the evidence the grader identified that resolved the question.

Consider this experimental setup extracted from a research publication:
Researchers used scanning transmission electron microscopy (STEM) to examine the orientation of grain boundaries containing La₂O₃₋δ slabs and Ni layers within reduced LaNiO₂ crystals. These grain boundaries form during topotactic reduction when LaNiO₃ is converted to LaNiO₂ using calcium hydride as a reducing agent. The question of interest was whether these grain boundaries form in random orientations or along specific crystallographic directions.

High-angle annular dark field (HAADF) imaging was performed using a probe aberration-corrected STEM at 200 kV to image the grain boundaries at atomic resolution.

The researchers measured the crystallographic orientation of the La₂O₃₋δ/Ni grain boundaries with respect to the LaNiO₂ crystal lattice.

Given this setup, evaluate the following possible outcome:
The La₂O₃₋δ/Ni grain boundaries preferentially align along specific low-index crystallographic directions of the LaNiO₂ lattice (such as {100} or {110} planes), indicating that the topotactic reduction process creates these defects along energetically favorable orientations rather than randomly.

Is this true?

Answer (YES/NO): YES